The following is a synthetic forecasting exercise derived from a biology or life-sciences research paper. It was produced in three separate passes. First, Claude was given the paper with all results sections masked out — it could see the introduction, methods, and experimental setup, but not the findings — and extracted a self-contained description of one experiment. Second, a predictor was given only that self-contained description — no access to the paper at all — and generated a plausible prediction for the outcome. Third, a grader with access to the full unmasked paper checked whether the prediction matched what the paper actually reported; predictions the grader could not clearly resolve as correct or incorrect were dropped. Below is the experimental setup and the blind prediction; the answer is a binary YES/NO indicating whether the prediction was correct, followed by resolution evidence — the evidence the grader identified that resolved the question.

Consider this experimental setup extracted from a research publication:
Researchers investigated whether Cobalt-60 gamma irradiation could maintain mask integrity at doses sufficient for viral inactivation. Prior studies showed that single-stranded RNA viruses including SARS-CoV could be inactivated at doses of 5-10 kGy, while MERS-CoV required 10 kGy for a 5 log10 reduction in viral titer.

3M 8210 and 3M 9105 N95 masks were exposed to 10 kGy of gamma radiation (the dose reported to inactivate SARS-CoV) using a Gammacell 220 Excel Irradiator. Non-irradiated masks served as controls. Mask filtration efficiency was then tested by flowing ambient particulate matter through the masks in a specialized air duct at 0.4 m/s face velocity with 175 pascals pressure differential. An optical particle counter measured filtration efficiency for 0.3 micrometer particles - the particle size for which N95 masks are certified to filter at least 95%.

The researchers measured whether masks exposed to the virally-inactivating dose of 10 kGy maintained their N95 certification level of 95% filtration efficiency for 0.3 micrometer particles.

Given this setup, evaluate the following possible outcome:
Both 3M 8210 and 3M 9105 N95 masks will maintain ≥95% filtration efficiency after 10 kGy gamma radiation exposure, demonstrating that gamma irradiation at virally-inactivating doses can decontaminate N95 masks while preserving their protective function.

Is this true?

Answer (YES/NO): NO